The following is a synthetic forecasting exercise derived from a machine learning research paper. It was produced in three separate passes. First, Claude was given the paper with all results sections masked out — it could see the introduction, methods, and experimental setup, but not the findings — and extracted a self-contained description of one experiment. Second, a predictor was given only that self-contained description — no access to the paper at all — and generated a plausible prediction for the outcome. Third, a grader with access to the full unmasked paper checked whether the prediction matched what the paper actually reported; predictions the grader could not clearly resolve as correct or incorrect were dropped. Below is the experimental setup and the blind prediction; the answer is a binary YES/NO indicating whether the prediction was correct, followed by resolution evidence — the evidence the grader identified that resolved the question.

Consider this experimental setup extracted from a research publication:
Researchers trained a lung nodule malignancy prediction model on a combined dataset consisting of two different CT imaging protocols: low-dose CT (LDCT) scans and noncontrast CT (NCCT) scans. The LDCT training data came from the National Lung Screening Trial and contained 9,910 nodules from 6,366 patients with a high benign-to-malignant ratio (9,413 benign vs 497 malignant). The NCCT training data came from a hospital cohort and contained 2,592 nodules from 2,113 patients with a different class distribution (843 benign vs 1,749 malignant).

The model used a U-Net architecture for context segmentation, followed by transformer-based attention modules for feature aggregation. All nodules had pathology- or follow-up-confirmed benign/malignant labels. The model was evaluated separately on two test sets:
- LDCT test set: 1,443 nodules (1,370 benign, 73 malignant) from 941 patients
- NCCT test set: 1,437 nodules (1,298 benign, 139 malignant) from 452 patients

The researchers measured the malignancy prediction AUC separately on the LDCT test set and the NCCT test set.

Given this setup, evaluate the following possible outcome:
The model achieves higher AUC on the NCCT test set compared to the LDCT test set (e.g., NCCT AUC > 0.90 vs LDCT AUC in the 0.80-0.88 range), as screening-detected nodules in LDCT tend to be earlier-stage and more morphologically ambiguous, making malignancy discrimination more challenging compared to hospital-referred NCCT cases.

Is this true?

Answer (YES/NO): NO